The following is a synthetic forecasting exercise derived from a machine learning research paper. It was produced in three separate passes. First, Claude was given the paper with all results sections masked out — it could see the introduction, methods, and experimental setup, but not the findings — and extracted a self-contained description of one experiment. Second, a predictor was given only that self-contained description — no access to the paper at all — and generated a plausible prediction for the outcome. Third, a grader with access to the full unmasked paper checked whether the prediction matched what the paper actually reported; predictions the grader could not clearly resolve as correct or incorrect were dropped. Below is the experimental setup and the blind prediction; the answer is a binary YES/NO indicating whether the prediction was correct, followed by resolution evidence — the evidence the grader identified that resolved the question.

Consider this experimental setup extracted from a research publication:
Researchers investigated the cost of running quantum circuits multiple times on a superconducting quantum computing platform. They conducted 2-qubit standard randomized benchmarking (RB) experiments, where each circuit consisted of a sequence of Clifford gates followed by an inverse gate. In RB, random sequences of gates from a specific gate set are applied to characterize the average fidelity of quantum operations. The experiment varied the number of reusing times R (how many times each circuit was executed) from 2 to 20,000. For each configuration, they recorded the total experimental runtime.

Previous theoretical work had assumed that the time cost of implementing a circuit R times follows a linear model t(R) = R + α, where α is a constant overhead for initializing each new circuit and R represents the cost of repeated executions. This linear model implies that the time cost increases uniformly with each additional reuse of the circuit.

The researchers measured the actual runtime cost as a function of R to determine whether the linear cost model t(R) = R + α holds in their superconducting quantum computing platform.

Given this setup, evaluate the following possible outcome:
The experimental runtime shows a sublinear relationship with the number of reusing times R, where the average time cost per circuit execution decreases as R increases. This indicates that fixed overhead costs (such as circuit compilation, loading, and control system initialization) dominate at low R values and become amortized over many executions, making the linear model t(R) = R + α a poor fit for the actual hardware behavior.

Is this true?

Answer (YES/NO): NO